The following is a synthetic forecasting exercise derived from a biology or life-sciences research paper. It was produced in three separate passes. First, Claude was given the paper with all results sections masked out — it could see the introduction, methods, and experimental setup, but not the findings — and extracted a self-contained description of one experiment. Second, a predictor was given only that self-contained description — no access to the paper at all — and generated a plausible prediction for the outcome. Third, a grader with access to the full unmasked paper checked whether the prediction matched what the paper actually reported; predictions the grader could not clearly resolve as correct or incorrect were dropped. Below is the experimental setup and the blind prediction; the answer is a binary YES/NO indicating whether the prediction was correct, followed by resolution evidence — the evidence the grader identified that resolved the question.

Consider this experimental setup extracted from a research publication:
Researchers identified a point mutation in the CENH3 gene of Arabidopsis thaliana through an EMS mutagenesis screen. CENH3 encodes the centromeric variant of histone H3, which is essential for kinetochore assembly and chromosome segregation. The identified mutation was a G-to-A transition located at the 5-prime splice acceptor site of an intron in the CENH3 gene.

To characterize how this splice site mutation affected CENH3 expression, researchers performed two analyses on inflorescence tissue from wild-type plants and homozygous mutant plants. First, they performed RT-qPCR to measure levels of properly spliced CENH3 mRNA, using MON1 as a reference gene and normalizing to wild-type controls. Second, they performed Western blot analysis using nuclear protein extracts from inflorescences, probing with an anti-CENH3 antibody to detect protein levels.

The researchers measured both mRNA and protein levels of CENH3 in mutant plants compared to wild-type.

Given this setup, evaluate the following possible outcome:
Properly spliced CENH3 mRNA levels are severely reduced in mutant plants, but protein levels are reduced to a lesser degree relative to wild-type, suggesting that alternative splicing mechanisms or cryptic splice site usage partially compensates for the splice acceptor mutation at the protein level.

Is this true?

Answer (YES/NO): NO